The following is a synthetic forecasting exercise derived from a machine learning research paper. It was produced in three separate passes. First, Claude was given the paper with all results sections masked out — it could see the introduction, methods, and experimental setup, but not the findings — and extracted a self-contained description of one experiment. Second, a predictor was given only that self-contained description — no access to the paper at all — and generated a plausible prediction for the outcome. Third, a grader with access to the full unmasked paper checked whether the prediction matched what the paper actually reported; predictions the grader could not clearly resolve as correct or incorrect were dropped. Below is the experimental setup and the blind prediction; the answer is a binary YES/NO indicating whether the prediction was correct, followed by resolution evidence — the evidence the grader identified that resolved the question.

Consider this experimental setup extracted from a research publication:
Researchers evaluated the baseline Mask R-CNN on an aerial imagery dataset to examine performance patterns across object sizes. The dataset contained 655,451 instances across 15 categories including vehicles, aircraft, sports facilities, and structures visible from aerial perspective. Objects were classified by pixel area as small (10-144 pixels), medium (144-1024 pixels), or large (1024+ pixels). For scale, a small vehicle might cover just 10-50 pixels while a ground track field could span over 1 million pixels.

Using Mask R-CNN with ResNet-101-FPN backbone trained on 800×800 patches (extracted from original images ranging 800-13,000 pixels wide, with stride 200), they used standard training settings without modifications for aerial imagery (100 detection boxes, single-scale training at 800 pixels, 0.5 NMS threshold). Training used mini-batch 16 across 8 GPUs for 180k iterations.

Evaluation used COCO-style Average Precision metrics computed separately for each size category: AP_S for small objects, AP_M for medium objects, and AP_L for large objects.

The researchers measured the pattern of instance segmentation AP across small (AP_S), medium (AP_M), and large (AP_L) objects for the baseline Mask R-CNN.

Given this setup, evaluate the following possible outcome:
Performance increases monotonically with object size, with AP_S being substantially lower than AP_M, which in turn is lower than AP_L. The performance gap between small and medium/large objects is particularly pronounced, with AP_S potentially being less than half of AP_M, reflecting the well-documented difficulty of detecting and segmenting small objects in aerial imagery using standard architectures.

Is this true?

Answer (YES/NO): YES